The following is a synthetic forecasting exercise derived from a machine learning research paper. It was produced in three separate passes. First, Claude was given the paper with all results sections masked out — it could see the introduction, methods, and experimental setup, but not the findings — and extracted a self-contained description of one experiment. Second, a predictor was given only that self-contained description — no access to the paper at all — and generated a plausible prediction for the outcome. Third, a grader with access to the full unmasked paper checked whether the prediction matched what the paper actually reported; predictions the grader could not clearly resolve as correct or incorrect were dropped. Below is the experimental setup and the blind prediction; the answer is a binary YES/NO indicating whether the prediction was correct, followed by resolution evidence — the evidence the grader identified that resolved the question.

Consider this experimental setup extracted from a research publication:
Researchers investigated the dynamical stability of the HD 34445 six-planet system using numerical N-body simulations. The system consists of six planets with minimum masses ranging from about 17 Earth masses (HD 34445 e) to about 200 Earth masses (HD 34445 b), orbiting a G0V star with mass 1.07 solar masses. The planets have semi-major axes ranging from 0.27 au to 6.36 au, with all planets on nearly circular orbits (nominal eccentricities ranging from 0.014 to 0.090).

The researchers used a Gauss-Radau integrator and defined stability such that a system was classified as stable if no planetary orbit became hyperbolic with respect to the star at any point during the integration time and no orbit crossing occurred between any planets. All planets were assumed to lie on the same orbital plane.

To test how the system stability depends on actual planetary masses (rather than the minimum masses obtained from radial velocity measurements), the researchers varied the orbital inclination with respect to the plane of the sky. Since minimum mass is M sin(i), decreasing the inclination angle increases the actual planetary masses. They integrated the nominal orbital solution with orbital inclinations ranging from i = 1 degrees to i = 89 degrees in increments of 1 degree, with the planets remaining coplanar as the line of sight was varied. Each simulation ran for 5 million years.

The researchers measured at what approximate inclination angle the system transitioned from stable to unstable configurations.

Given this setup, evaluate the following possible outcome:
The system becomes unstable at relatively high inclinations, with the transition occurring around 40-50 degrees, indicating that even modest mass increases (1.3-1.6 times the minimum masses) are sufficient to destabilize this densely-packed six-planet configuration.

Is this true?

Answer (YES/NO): NO